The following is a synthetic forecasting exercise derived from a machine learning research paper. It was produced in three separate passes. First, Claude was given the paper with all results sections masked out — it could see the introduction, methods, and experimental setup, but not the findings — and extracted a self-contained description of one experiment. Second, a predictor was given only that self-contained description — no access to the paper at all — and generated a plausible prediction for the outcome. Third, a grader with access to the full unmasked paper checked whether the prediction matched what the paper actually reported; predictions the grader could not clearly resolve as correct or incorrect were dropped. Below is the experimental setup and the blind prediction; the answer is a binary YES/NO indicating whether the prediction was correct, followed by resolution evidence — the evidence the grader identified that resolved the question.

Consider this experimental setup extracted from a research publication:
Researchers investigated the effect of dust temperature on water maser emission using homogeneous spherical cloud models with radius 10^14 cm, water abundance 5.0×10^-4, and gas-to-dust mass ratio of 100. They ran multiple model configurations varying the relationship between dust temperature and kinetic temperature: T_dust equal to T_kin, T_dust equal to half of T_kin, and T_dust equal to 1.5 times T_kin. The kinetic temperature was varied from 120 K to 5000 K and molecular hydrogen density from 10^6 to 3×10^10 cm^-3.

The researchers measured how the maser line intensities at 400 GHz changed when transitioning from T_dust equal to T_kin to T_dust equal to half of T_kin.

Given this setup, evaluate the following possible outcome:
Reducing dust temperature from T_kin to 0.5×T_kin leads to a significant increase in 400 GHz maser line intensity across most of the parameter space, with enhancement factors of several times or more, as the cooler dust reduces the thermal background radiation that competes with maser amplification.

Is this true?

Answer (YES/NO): YES